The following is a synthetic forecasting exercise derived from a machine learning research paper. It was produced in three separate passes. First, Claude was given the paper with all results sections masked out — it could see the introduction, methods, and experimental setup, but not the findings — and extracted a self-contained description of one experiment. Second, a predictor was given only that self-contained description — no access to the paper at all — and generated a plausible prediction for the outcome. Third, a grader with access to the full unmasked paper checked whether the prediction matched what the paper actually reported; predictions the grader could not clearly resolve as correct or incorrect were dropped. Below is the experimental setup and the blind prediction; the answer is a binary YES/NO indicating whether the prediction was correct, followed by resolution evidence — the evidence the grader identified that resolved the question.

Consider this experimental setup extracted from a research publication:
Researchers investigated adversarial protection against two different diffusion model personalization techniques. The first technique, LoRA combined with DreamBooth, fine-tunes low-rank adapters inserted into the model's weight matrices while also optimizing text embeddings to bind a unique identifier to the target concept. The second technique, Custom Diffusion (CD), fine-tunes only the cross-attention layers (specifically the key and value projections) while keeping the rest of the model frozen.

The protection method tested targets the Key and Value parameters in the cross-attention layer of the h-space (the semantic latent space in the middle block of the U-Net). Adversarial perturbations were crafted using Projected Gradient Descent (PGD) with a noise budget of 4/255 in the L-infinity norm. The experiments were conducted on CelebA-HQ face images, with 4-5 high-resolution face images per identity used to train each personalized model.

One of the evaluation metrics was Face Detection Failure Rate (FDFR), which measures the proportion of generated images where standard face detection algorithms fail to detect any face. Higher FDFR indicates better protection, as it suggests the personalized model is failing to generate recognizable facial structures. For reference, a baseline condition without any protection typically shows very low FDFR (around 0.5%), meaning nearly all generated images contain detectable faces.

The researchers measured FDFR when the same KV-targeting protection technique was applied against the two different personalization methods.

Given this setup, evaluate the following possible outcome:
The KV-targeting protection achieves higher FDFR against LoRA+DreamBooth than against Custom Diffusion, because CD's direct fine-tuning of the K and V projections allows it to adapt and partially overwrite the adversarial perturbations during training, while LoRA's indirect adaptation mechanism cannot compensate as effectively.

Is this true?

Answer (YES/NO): NO